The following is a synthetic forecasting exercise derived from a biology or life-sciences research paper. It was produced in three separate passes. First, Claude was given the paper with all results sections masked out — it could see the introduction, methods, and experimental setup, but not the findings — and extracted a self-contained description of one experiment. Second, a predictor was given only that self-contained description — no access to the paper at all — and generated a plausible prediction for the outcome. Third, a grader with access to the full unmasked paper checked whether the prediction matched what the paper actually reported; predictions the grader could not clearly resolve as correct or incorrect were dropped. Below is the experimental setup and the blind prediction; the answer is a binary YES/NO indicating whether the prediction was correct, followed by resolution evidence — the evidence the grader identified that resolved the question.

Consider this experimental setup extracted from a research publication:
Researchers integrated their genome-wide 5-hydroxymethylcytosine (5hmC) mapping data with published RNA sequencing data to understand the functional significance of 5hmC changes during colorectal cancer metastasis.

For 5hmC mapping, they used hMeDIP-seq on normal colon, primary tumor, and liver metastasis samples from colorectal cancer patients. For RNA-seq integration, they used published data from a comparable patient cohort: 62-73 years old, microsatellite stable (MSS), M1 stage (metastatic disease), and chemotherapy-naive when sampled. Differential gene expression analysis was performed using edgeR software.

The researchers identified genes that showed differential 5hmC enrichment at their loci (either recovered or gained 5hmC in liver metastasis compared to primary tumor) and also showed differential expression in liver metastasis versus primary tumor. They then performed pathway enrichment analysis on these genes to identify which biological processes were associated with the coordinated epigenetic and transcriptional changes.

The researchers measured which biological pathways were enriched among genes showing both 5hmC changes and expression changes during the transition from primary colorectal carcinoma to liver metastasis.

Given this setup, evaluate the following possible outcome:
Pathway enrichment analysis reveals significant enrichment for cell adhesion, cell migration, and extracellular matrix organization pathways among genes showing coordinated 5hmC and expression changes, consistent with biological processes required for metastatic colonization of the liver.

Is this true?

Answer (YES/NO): YES